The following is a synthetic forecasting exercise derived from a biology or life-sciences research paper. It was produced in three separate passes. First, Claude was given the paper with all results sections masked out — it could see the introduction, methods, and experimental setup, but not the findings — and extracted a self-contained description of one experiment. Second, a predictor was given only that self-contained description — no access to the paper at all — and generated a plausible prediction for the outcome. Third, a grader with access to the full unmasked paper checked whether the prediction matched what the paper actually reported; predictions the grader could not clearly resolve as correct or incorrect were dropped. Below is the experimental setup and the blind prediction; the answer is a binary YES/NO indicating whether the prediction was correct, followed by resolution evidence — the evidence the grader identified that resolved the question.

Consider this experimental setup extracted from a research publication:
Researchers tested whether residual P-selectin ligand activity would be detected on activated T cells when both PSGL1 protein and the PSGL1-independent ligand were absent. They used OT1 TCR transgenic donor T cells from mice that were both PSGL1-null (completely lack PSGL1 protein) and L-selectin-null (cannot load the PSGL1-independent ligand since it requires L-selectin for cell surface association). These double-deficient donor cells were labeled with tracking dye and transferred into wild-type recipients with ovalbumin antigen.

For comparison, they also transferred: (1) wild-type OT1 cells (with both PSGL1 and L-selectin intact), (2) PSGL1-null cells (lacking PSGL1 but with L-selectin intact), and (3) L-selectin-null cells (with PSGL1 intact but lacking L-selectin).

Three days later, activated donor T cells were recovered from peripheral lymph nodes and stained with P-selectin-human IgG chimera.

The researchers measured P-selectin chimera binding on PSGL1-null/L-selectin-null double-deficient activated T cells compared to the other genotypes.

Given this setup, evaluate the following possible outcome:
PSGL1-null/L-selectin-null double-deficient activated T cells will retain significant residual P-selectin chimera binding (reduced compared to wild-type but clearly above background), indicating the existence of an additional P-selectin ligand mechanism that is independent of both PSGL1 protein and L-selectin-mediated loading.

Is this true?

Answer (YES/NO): NO